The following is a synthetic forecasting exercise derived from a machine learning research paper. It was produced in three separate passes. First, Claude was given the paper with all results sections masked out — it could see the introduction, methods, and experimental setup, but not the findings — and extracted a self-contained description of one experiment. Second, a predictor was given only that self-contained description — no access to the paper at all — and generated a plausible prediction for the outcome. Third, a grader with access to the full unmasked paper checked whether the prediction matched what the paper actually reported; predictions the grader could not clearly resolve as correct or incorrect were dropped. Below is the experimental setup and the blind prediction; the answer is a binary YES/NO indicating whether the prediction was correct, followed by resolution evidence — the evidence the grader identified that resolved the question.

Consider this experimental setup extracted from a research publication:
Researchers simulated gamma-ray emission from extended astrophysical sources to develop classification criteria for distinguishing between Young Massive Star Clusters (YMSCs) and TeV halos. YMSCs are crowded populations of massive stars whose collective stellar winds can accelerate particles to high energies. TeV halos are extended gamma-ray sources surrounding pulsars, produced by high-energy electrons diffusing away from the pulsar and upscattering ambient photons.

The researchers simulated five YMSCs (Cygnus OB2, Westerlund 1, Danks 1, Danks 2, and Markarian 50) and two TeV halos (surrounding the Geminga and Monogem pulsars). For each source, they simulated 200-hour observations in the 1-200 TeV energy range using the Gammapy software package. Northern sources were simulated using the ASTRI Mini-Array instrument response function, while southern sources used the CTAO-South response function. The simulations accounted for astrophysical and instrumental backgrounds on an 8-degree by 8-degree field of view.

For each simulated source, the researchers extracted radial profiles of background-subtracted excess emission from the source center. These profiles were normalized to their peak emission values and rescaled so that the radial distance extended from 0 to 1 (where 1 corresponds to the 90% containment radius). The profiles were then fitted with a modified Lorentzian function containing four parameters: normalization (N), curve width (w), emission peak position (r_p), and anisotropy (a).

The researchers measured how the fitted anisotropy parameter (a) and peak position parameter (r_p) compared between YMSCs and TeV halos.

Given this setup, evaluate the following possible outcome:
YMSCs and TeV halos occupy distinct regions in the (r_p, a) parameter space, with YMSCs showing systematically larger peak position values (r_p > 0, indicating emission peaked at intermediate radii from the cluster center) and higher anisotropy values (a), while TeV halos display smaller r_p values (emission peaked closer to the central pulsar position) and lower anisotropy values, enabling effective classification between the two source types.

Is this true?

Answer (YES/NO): NO